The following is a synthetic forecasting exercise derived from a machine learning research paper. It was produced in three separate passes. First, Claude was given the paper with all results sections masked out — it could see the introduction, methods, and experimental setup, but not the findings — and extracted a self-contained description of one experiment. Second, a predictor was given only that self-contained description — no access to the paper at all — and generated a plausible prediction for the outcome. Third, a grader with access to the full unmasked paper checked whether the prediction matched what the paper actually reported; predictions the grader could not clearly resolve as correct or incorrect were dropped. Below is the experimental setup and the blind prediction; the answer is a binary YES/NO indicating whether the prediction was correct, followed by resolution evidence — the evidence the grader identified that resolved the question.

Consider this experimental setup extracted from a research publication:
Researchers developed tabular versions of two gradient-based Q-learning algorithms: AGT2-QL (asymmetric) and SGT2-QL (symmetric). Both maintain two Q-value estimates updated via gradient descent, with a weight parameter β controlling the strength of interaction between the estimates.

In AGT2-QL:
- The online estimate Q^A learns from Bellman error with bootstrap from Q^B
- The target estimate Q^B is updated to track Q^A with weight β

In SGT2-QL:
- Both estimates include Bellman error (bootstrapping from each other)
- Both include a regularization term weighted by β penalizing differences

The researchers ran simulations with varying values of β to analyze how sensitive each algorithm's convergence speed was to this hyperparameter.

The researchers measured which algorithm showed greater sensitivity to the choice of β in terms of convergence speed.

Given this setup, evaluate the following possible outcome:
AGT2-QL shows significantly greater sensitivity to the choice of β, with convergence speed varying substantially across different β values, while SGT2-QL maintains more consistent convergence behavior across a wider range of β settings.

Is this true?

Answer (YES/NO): YES